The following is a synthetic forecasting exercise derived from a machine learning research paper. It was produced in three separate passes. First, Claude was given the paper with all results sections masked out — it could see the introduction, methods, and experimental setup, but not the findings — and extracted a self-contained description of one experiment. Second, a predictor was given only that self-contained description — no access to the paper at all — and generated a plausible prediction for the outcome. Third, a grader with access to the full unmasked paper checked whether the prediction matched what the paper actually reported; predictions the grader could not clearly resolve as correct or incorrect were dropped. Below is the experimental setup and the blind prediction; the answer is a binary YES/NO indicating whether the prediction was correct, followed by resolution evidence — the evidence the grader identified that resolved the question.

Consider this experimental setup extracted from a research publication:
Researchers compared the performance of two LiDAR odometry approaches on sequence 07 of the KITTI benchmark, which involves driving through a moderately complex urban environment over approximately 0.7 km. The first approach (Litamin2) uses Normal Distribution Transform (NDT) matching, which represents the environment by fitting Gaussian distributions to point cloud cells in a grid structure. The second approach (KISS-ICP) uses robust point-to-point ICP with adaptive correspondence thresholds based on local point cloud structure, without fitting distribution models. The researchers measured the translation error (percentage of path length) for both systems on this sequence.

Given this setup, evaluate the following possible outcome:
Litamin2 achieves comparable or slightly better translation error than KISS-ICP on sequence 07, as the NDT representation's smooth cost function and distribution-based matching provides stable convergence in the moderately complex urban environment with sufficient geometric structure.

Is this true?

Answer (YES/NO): NO